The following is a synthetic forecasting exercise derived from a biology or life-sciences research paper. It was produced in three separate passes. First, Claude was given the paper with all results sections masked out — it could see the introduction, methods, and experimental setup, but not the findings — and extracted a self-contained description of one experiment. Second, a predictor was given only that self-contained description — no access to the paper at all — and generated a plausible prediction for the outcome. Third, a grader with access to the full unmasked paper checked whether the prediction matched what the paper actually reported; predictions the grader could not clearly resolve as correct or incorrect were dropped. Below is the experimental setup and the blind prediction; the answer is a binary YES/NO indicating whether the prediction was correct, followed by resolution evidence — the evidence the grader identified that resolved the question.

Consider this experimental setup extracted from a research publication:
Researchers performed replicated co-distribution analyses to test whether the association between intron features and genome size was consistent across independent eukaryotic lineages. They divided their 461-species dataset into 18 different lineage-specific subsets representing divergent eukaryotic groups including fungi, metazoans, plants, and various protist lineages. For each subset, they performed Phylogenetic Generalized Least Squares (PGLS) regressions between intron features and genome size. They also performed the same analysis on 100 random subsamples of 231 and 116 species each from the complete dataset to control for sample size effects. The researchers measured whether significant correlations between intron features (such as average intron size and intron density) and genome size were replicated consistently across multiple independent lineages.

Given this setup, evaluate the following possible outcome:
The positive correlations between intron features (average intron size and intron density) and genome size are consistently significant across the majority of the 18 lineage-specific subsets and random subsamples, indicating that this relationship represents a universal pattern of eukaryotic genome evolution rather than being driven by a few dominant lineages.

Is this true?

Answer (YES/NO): NO